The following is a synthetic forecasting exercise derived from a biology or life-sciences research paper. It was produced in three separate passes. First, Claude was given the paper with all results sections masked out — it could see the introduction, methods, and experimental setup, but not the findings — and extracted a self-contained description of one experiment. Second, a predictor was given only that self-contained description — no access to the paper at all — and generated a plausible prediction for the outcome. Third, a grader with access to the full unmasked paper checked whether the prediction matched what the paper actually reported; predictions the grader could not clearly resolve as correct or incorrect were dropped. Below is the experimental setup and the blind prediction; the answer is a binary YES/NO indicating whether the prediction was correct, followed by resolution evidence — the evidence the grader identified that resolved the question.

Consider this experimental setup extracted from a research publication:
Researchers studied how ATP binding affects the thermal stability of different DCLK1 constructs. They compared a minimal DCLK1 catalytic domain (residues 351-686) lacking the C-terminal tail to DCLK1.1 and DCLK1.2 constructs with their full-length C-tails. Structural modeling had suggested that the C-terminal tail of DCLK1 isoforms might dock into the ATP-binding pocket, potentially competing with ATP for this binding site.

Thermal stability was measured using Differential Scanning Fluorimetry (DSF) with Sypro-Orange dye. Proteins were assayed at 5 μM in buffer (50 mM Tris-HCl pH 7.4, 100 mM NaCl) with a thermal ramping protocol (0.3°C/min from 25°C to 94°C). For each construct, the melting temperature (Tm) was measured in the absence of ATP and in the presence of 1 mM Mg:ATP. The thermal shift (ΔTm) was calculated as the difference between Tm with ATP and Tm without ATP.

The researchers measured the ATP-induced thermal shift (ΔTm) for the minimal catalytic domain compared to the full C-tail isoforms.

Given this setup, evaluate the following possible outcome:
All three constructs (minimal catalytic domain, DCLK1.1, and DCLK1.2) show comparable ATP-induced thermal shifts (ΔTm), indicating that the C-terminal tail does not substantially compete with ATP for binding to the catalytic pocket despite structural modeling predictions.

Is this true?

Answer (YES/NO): NO